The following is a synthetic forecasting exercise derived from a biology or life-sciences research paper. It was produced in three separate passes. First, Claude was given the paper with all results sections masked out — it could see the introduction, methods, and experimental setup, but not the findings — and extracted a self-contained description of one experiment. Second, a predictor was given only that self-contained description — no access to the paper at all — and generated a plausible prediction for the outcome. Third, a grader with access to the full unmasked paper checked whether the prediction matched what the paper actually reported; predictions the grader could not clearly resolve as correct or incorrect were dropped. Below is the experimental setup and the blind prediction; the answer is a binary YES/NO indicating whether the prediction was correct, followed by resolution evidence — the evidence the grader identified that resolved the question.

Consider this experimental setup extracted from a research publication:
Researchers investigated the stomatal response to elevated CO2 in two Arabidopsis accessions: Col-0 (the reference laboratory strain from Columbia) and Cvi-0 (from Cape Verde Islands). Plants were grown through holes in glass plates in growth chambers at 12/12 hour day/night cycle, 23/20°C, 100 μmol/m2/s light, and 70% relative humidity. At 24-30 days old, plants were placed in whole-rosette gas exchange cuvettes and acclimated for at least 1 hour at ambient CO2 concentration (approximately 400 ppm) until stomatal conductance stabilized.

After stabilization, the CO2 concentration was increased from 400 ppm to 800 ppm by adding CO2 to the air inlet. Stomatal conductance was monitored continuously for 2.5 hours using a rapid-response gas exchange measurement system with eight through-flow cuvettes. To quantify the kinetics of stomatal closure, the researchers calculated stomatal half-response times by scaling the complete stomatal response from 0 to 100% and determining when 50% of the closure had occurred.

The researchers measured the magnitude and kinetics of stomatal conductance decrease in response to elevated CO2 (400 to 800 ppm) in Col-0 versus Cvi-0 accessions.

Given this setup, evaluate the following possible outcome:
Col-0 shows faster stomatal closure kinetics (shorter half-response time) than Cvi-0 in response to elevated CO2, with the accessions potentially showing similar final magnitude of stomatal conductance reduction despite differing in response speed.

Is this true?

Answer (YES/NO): NO